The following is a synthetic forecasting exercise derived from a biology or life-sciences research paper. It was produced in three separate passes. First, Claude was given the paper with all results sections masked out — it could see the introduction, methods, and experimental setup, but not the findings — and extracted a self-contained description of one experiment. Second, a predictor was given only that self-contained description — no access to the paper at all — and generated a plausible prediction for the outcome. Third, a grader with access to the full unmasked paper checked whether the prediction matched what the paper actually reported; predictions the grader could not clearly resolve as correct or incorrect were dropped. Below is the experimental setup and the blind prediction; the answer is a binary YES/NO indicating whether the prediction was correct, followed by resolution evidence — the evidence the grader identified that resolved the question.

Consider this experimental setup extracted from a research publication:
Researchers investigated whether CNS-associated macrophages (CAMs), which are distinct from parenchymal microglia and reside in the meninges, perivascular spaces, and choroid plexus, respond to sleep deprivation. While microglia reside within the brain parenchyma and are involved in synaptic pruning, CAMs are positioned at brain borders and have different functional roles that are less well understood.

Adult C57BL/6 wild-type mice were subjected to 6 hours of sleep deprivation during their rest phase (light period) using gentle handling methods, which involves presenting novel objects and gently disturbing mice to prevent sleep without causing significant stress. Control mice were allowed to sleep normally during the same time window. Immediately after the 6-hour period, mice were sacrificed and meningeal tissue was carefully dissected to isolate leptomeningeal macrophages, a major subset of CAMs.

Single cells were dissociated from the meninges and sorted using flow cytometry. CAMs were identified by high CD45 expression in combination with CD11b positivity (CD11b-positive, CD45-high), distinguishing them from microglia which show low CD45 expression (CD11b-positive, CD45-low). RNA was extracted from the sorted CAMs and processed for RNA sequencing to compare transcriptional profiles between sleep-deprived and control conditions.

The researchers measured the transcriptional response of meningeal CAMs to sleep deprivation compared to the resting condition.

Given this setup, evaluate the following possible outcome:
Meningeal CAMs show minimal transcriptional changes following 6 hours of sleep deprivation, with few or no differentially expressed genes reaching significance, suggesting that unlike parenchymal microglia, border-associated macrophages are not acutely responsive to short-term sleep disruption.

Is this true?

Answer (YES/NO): NO